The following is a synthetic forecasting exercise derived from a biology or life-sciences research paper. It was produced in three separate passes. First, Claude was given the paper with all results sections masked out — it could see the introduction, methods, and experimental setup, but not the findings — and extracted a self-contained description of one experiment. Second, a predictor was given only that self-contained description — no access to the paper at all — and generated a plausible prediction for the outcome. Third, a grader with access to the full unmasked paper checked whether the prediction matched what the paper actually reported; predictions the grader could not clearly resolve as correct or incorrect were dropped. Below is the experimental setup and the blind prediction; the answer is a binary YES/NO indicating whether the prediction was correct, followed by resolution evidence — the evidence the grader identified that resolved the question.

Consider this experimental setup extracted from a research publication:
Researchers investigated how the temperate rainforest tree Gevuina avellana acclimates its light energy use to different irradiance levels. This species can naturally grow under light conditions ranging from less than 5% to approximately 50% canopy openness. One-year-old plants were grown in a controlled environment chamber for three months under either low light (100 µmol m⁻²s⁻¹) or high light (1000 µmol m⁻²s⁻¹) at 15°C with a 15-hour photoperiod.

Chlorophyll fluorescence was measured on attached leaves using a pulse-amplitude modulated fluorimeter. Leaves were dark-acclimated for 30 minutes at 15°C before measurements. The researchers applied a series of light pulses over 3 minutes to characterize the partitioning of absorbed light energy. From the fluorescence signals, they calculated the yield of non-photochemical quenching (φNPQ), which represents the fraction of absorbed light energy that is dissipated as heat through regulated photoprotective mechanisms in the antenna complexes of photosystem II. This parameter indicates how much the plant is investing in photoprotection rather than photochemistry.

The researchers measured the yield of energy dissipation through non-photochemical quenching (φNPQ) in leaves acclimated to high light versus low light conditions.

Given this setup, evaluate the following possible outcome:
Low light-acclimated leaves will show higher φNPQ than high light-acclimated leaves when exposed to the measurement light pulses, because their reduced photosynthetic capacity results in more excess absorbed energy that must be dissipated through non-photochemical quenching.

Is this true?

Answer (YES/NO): NO